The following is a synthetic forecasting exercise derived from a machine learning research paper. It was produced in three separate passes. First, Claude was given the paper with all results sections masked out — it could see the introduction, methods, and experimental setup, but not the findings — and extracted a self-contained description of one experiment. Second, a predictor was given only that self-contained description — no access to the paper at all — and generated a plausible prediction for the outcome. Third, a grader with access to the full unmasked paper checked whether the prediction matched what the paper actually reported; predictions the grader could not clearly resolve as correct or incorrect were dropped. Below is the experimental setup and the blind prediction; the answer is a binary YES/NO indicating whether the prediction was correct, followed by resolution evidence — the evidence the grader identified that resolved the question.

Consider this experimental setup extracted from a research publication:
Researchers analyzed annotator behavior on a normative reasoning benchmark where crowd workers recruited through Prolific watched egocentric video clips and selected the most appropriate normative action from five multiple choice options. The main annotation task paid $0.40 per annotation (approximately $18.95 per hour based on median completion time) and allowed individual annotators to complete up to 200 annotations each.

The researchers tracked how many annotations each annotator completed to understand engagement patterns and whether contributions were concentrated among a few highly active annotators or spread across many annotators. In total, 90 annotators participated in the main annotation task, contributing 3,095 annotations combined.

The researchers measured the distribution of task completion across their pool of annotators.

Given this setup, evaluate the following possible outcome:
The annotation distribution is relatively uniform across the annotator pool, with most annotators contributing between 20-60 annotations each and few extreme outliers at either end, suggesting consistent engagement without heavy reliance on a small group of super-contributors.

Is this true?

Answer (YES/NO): NO